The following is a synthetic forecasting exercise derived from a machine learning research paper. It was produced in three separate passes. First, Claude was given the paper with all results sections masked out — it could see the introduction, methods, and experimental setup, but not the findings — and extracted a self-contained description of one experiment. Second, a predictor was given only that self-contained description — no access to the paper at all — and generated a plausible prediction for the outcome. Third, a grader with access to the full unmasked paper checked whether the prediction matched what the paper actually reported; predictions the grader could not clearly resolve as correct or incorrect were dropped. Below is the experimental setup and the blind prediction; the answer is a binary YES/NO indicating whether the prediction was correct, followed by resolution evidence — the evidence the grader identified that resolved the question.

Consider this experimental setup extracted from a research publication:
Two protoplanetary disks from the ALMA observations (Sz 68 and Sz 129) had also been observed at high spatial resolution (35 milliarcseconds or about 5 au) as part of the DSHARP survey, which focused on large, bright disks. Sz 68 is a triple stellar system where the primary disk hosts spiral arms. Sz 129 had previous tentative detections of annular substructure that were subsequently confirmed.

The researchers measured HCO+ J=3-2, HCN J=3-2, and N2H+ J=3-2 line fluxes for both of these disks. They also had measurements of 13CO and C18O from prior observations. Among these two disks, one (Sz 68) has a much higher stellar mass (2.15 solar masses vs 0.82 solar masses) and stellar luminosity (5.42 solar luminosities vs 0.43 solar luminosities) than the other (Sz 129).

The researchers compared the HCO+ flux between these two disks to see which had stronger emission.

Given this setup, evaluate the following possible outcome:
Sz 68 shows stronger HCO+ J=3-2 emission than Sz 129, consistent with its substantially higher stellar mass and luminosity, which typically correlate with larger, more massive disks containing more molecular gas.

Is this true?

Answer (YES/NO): NO